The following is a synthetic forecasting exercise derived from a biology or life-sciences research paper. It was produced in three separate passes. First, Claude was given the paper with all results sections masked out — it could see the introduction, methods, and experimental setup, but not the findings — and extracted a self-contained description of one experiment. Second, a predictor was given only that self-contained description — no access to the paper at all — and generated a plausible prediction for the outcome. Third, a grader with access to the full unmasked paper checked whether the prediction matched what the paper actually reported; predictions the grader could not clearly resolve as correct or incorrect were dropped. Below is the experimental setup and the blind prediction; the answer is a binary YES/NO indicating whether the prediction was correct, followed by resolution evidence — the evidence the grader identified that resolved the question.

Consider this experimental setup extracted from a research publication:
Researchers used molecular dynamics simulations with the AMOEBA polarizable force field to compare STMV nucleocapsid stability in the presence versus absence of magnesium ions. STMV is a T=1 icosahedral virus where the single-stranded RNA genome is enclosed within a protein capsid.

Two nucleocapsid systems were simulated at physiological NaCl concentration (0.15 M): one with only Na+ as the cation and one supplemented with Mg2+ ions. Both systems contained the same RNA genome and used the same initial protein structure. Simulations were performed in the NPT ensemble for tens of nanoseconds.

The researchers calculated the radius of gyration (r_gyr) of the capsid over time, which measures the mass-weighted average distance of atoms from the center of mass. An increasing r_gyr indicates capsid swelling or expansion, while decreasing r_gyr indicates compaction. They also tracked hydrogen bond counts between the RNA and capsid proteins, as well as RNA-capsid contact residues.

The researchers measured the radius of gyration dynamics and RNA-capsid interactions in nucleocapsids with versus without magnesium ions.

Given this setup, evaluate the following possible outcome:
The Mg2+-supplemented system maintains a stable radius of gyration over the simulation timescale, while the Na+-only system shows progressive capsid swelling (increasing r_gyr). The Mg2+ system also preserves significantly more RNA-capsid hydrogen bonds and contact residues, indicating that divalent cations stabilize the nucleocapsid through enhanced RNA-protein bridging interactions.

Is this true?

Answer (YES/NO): NO